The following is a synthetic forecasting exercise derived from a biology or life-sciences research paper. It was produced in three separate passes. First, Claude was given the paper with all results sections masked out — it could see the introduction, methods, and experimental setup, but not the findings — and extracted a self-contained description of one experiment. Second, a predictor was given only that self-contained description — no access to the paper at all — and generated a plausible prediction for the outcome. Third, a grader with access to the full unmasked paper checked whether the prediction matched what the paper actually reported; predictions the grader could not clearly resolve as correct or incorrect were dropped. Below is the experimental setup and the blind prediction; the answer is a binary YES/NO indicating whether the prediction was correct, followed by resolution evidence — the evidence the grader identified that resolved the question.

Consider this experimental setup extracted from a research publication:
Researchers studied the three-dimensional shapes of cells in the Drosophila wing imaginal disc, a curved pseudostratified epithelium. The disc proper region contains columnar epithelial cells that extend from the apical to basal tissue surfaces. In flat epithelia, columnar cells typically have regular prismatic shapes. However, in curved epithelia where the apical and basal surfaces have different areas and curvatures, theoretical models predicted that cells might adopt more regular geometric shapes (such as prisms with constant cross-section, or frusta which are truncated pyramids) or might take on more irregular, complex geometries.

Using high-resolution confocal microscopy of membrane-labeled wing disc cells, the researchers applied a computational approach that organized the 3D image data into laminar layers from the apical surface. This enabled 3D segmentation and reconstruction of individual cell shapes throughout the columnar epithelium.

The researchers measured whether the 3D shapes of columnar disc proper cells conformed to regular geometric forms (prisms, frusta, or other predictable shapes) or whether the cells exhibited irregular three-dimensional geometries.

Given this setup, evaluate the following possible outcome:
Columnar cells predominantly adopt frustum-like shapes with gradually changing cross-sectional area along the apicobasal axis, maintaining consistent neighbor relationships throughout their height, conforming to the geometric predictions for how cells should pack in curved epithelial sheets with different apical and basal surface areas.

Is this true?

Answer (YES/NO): NO